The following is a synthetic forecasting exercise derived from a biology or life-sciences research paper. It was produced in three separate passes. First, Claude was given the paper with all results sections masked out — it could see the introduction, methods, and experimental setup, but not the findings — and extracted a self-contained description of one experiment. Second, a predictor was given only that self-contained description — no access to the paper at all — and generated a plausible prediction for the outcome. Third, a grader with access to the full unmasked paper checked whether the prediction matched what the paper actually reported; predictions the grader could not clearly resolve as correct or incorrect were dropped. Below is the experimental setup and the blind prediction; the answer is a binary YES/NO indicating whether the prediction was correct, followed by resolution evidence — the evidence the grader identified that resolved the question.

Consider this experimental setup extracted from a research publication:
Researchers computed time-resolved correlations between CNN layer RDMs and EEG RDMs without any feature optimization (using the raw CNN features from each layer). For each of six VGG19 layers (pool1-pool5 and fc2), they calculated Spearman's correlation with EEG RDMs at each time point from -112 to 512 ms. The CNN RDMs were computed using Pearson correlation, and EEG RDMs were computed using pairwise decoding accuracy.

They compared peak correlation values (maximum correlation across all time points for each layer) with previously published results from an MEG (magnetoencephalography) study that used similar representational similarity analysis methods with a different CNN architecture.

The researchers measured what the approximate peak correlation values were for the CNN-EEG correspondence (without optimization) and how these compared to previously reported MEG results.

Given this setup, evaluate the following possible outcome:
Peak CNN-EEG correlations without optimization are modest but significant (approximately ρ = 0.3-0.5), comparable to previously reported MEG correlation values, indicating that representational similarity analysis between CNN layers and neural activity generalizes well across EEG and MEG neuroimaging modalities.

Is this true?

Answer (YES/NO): NO